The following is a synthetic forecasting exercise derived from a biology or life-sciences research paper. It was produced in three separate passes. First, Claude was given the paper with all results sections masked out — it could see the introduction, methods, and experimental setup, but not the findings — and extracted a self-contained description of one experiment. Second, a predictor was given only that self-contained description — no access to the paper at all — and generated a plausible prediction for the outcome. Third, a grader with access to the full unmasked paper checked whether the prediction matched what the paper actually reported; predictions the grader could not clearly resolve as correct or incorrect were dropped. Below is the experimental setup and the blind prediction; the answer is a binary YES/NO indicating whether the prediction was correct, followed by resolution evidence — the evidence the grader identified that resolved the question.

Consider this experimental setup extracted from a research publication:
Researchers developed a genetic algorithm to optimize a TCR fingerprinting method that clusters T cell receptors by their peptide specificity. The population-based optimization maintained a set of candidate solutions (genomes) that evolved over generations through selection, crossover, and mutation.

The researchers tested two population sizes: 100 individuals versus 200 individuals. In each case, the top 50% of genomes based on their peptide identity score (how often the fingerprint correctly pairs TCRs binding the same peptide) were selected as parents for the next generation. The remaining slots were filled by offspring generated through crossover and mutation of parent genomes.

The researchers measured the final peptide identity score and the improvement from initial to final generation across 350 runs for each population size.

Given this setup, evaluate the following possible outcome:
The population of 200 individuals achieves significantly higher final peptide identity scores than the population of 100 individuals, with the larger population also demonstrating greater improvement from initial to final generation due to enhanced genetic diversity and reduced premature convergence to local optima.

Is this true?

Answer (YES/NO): YES